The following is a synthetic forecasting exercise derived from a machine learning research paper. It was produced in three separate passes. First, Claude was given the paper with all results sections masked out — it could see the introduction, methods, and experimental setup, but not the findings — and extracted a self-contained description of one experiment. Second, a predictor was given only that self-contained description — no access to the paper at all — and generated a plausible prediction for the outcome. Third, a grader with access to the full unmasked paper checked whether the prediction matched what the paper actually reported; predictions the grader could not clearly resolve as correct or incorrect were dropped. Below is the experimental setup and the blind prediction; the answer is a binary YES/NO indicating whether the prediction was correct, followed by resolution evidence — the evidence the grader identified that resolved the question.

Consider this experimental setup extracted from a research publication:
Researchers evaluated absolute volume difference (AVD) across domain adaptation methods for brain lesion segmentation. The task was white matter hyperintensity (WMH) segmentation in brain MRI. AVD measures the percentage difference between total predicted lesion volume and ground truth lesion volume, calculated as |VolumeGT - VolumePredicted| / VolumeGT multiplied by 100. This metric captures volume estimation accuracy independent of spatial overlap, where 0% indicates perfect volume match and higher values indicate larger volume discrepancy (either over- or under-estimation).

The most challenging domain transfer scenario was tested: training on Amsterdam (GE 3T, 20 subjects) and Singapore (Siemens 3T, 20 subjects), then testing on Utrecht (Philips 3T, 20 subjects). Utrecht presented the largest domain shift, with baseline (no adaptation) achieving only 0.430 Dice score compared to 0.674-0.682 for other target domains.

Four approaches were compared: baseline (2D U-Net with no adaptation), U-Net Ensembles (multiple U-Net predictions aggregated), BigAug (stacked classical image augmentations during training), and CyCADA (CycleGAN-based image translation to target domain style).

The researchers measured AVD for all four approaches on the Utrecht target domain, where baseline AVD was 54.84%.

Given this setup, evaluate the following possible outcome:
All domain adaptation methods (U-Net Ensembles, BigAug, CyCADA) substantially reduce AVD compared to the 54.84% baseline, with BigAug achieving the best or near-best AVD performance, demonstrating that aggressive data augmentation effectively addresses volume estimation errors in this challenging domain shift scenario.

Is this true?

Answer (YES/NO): NO